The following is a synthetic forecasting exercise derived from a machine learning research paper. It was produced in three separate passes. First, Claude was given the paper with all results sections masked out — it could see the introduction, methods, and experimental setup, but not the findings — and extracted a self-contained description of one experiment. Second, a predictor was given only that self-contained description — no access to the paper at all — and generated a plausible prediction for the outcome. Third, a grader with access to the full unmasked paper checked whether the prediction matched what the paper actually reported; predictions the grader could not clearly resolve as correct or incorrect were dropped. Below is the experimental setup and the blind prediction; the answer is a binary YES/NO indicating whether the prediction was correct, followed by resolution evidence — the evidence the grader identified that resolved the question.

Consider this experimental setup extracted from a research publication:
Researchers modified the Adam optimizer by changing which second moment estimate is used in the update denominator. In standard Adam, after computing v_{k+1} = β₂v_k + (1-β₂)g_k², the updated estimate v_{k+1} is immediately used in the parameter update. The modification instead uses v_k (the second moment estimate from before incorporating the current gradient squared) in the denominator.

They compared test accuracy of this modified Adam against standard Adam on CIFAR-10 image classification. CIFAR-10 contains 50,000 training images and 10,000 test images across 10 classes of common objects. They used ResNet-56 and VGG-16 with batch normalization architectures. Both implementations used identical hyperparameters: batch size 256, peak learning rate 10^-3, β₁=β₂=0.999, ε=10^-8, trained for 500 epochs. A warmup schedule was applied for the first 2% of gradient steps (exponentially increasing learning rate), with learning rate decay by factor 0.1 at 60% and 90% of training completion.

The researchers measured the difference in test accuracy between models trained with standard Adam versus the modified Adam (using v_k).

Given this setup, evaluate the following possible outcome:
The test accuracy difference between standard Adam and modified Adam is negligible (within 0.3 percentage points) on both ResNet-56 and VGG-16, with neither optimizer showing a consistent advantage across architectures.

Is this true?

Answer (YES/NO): NO